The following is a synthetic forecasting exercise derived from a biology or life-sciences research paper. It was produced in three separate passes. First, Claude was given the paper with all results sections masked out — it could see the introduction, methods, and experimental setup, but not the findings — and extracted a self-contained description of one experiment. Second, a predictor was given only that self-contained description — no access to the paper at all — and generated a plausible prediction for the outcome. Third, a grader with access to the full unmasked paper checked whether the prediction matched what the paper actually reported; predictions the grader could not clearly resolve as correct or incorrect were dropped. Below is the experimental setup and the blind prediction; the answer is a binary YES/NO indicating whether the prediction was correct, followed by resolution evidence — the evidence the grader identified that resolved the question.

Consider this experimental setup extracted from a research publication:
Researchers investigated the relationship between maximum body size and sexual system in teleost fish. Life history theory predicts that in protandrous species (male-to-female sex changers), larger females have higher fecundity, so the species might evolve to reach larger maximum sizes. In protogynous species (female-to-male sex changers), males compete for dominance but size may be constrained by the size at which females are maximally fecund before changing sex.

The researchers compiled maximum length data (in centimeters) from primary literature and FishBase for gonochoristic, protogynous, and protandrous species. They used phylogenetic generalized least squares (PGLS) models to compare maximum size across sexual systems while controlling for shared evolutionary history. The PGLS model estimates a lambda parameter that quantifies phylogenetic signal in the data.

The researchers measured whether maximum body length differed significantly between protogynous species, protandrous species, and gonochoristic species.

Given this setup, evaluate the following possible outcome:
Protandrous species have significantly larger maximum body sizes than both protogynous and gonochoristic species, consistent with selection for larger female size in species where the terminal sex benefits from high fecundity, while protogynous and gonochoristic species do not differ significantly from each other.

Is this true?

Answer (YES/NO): NO